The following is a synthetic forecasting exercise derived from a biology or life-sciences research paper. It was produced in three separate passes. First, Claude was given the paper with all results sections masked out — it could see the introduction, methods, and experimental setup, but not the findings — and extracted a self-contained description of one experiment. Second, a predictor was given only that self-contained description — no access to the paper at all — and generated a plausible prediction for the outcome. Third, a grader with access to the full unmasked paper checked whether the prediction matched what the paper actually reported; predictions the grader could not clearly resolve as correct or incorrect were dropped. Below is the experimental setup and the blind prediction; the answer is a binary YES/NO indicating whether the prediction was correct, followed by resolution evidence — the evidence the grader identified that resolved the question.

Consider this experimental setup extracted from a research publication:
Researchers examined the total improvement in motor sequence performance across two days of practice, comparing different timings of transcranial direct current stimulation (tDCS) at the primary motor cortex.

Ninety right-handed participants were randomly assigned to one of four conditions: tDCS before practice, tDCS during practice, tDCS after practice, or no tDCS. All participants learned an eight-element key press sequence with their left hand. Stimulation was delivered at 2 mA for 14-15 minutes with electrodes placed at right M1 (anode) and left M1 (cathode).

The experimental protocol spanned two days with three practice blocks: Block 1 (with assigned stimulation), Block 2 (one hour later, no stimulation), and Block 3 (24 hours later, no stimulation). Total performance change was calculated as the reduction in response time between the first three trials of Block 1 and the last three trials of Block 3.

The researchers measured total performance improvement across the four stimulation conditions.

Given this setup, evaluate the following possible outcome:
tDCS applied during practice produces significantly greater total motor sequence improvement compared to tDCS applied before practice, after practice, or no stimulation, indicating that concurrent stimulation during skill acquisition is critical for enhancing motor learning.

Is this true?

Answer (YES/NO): NO